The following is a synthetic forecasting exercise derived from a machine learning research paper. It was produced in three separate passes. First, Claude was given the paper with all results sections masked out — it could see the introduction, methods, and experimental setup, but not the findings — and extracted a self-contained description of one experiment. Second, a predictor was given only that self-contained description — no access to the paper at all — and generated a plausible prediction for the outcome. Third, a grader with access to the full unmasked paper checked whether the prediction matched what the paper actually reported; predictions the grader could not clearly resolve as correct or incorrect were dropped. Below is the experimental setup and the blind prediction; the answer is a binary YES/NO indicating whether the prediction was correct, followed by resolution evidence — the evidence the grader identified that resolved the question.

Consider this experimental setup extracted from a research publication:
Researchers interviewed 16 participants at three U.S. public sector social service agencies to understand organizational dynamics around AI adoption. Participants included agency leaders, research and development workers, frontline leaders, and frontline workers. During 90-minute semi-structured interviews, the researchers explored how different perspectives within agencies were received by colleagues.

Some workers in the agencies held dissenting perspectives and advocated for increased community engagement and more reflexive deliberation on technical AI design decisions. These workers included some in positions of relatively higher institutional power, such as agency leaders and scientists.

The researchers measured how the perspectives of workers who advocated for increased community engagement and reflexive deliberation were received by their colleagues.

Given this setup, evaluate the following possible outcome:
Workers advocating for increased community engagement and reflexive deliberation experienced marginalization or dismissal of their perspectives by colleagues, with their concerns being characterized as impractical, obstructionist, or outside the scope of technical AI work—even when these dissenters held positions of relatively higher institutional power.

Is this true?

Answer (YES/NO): YES